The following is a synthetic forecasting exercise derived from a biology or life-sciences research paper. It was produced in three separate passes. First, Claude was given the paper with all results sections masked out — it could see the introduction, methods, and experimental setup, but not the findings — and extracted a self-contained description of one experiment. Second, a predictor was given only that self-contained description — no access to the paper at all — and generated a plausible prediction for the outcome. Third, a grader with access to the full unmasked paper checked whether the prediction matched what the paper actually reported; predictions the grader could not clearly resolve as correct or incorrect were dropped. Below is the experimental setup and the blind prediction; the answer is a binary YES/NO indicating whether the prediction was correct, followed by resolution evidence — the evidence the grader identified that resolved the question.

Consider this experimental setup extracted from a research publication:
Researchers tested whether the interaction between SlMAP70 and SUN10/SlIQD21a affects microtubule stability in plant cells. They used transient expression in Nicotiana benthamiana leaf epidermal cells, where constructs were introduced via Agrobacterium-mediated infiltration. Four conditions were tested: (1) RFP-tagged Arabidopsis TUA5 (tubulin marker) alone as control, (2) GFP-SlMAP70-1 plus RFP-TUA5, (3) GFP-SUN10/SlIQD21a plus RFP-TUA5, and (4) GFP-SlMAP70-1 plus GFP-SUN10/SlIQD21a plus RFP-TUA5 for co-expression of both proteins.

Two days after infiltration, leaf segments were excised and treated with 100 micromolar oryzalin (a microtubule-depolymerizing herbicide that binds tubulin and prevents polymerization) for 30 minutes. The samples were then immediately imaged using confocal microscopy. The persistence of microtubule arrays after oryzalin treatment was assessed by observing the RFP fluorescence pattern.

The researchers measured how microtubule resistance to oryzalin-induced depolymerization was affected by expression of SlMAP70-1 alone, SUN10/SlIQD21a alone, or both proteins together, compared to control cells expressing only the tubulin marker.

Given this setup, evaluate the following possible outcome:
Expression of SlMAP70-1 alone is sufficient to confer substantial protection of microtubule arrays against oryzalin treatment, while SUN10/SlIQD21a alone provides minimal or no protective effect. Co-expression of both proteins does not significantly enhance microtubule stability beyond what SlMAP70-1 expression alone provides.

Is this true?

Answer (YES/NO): NO